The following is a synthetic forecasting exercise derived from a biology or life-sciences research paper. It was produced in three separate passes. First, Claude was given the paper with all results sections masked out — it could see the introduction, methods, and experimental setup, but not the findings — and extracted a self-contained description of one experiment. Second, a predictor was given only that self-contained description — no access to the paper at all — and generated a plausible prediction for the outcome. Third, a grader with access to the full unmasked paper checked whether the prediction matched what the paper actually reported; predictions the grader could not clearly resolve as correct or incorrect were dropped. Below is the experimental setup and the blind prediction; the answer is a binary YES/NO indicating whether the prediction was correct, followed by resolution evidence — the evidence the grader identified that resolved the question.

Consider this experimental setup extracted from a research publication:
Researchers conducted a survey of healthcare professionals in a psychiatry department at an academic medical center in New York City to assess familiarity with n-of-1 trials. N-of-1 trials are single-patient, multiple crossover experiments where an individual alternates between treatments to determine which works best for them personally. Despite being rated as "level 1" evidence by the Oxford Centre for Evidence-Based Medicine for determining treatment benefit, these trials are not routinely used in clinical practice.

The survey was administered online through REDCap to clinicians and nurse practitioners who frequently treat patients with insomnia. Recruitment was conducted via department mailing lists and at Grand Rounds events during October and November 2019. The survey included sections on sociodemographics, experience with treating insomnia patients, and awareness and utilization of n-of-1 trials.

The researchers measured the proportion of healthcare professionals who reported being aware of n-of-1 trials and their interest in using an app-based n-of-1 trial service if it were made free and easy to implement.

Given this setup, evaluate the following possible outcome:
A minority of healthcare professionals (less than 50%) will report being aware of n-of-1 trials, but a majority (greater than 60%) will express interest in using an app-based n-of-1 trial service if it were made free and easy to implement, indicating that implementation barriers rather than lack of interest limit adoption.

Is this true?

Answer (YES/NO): YES